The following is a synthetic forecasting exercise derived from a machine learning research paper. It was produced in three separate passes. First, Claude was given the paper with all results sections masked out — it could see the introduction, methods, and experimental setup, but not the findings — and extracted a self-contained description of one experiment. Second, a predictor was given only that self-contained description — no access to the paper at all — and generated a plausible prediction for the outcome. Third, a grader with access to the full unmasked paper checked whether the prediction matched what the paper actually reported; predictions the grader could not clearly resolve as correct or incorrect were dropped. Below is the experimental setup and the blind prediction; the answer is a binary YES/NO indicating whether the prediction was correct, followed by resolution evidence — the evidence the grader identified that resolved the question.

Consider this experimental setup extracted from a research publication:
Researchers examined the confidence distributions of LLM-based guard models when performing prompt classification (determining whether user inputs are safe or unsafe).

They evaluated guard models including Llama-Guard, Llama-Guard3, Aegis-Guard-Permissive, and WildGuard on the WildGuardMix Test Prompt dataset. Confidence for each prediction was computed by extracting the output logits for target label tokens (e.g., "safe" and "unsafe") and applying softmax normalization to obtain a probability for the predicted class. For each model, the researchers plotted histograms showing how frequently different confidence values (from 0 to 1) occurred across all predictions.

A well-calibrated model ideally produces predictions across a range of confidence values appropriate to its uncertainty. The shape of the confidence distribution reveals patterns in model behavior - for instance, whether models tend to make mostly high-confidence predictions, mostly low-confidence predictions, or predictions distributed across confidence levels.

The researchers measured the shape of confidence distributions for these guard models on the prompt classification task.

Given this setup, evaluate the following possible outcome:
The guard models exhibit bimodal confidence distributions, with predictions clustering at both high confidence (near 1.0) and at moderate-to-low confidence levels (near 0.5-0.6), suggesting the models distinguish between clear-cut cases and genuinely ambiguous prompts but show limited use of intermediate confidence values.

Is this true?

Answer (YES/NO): NO